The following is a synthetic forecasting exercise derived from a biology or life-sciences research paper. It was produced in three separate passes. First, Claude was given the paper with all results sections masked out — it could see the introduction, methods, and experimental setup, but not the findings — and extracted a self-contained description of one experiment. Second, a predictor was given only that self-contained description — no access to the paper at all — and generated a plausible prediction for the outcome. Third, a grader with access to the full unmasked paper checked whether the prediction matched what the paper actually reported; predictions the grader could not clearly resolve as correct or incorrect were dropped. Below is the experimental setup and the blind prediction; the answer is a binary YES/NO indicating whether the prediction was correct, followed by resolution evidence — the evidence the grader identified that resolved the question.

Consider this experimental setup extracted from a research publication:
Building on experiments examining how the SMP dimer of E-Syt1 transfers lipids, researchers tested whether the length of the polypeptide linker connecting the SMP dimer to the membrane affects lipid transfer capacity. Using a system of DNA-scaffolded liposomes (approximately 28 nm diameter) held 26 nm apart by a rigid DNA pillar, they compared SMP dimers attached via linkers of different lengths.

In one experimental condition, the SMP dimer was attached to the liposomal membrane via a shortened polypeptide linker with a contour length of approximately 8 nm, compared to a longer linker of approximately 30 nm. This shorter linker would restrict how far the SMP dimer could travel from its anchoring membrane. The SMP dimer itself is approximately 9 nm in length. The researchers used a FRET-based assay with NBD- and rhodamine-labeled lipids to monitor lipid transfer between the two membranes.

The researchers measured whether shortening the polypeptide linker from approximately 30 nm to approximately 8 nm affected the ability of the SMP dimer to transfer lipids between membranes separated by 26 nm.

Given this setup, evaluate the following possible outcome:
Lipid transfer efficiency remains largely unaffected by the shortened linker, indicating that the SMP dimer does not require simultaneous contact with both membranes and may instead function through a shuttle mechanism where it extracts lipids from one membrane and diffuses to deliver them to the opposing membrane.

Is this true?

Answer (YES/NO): NO